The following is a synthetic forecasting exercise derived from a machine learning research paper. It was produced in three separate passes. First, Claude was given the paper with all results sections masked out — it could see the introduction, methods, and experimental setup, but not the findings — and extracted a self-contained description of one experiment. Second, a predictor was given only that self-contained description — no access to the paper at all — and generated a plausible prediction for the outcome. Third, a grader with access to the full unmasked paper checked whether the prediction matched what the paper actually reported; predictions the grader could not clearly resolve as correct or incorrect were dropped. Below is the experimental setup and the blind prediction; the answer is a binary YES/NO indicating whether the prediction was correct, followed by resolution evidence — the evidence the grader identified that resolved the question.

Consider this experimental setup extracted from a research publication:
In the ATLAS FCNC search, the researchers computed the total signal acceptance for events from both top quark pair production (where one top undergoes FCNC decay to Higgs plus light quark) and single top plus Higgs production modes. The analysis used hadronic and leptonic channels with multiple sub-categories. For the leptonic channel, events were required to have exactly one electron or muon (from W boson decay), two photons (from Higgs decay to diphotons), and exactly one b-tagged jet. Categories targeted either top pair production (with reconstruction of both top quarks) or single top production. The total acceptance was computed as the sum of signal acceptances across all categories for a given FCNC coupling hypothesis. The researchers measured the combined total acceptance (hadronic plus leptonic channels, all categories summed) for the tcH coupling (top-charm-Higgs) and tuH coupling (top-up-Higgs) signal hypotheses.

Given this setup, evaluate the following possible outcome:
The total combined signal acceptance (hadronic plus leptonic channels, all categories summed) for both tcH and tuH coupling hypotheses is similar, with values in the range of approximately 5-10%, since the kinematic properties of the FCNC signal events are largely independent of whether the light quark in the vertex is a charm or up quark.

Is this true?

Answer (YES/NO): YES